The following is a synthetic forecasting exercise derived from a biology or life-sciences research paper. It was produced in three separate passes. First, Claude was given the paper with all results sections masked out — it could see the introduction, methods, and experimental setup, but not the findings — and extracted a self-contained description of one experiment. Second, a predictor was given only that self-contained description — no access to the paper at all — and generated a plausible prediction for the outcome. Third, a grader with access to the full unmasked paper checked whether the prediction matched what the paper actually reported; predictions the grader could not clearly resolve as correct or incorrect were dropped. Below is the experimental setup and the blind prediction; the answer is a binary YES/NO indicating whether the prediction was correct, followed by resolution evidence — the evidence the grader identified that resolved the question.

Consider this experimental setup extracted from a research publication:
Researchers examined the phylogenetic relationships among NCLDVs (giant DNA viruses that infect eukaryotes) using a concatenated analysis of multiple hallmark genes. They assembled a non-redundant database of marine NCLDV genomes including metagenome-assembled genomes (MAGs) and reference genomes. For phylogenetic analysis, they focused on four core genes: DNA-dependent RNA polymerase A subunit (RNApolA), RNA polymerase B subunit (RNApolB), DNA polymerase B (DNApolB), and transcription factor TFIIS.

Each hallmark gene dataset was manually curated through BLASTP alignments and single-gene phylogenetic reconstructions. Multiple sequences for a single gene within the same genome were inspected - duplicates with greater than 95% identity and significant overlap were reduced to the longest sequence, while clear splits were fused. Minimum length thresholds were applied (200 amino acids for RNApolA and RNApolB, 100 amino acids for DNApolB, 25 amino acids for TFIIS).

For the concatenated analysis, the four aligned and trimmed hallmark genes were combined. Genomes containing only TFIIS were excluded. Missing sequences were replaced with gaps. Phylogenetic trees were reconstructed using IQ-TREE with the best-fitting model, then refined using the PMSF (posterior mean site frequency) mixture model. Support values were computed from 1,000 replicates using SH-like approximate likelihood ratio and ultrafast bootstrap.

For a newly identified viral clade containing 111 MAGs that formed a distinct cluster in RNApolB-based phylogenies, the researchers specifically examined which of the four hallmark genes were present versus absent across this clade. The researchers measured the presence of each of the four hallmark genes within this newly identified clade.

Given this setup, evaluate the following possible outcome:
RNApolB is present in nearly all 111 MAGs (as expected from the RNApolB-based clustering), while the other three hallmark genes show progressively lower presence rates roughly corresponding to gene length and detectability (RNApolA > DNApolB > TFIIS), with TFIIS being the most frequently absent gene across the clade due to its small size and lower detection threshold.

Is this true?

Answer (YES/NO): NO